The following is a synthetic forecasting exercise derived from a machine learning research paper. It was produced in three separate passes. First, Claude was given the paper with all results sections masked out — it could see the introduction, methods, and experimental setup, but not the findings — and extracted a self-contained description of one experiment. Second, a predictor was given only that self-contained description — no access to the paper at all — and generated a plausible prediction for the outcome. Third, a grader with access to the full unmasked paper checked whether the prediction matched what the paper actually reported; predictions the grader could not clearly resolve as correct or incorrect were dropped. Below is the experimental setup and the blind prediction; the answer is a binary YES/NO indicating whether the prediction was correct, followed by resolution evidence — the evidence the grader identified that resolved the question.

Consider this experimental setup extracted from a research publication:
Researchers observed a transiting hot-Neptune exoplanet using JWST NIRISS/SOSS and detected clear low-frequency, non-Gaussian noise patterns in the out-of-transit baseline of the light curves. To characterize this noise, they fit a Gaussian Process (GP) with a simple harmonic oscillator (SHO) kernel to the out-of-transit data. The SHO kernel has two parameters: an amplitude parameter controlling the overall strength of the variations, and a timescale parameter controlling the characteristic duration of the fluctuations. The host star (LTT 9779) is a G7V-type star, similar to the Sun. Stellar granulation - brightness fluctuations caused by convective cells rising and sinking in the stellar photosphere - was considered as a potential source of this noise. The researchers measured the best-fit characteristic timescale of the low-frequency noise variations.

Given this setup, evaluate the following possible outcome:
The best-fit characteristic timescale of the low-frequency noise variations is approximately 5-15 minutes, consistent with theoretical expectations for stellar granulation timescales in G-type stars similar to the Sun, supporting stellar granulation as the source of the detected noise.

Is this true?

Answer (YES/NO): NO